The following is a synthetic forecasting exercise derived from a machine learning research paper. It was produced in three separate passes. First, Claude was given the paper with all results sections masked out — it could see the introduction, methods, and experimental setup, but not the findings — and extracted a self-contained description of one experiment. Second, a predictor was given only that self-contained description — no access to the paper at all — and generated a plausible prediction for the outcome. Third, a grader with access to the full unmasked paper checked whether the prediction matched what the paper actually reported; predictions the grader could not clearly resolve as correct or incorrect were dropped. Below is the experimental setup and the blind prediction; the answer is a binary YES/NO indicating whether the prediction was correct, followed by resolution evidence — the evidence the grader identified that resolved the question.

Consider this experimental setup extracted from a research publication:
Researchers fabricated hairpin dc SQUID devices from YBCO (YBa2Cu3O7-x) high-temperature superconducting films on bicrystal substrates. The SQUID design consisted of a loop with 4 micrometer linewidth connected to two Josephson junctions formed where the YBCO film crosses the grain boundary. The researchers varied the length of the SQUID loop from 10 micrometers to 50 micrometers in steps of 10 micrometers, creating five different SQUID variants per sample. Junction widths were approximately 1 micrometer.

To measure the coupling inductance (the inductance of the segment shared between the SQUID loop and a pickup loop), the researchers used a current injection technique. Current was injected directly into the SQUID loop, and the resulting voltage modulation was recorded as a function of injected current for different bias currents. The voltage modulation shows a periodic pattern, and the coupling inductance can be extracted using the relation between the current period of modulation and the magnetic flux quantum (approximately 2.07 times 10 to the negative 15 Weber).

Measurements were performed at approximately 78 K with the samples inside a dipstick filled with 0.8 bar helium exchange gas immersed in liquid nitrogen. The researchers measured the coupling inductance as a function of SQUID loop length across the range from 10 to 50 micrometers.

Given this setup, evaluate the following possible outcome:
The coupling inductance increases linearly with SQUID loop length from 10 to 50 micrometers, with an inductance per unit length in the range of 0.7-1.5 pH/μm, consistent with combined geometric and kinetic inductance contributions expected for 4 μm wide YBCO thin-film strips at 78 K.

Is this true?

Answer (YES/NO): NO